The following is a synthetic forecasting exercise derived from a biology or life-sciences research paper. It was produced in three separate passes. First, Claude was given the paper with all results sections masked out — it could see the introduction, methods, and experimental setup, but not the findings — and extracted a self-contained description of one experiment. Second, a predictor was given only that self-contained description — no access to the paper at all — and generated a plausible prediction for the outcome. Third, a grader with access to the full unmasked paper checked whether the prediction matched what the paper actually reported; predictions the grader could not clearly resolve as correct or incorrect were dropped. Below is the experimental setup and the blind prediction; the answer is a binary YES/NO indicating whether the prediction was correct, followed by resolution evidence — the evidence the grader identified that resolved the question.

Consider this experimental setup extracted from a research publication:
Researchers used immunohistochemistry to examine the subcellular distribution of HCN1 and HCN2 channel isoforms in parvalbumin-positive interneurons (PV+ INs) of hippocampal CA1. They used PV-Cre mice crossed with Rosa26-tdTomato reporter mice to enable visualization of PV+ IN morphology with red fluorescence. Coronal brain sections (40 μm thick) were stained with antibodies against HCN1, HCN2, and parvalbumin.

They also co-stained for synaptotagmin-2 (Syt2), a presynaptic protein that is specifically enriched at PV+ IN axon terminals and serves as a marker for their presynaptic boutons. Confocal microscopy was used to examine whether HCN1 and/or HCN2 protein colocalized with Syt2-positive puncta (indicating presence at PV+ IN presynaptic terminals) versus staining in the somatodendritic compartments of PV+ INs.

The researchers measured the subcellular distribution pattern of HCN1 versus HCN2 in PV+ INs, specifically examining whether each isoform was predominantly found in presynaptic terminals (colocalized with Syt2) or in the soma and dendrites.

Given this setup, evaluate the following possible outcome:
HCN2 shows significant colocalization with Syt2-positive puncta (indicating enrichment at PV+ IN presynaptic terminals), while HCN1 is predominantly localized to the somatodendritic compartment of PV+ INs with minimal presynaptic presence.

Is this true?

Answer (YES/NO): NO